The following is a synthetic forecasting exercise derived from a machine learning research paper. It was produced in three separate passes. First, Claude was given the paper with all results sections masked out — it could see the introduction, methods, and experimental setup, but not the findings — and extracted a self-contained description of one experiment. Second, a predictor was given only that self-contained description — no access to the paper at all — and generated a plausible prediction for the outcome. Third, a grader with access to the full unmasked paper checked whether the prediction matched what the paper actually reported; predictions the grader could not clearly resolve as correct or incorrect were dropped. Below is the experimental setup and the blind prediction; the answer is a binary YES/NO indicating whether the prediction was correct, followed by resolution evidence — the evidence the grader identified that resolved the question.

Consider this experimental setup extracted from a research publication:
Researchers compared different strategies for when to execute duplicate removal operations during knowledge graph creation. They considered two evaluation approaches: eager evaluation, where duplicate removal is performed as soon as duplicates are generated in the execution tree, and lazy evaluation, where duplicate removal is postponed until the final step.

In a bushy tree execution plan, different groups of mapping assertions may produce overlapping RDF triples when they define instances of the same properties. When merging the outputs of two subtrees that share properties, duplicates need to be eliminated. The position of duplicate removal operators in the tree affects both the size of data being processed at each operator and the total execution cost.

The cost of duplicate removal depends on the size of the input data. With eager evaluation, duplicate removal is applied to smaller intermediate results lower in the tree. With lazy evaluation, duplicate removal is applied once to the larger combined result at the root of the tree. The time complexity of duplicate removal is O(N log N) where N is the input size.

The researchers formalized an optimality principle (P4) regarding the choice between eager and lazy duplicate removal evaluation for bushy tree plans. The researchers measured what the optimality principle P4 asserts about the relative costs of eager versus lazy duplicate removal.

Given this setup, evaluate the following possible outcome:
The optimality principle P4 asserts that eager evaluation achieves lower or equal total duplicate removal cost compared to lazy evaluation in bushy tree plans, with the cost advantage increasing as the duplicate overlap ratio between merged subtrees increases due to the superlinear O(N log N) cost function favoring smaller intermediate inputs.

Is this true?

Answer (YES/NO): NO